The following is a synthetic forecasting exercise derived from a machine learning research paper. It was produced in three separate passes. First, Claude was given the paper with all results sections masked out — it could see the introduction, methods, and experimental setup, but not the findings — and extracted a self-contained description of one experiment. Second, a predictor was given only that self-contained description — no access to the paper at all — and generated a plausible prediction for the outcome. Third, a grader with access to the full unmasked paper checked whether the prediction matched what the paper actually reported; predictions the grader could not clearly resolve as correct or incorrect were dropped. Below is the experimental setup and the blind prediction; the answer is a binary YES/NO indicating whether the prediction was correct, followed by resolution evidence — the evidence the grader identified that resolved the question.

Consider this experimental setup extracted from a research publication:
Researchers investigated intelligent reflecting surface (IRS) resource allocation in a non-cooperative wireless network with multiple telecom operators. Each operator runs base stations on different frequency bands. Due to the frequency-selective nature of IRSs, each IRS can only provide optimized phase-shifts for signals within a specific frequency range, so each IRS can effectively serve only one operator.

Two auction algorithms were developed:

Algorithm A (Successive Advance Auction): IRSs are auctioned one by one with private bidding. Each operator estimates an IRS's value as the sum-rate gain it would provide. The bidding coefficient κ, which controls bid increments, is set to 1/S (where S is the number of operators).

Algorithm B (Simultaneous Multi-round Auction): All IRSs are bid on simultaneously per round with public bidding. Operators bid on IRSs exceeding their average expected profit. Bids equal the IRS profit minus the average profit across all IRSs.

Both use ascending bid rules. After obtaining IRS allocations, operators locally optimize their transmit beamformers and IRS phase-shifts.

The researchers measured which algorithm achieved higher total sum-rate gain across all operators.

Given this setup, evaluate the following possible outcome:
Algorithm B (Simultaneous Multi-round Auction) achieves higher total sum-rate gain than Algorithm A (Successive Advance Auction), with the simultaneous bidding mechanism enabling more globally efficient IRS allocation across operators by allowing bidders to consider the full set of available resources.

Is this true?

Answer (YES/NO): NO